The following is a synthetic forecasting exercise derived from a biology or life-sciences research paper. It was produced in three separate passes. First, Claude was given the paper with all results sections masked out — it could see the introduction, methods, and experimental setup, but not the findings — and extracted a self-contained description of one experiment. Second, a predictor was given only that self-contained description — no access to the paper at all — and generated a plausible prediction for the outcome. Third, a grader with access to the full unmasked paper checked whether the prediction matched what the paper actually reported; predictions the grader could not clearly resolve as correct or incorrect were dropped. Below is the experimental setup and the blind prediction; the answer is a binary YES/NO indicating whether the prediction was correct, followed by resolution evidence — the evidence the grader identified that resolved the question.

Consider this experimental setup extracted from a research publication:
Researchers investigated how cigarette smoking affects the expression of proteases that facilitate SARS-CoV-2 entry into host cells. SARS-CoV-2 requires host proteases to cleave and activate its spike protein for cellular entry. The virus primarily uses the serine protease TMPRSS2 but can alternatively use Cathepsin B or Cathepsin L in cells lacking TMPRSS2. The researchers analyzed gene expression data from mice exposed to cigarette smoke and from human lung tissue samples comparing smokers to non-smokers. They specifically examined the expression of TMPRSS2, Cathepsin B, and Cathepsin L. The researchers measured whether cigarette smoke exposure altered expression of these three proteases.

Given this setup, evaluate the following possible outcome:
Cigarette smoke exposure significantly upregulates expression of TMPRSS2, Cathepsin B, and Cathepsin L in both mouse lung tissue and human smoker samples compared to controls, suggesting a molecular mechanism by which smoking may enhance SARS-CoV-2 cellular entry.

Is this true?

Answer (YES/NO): NO